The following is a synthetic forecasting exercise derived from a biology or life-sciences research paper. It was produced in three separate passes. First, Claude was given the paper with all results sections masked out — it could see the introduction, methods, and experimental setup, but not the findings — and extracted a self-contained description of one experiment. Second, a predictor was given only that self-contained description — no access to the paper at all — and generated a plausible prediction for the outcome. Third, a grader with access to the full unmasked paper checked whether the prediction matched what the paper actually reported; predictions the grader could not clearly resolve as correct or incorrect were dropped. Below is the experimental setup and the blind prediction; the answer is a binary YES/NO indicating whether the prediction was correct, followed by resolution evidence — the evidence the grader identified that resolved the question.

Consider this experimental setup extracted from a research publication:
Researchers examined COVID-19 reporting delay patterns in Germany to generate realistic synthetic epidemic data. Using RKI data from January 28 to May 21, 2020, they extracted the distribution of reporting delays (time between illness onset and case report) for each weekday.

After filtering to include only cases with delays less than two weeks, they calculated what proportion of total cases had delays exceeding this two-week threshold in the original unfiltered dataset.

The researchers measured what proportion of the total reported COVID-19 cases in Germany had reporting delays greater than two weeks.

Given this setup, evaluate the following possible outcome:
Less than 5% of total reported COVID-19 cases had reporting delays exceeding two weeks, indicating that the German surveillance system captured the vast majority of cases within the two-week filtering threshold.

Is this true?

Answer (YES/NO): NO